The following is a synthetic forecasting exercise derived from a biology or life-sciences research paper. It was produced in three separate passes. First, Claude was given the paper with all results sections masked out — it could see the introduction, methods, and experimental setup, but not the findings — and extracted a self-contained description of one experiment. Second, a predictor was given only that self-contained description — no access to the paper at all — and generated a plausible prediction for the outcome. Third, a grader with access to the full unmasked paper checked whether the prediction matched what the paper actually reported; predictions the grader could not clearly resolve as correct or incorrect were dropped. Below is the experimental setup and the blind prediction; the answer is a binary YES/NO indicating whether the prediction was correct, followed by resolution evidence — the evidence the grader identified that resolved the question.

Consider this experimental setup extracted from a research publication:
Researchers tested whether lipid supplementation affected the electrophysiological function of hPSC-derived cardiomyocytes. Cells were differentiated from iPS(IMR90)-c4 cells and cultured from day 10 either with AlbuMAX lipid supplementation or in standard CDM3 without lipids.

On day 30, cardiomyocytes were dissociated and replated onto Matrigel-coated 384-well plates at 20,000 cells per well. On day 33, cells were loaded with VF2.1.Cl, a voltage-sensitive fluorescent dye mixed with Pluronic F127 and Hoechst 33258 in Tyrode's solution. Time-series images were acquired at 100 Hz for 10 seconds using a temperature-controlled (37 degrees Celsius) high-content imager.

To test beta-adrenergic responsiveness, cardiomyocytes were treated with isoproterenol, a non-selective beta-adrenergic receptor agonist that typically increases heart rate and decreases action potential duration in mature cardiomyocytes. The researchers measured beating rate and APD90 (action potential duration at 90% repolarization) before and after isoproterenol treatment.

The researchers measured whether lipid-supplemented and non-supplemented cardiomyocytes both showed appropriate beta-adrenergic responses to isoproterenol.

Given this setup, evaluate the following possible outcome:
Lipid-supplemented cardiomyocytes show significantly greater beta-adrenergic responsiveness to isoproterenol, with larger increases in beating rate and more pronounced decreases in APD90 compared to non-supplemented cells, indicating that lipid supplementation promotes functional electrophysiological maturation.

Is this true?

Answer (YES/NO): NO